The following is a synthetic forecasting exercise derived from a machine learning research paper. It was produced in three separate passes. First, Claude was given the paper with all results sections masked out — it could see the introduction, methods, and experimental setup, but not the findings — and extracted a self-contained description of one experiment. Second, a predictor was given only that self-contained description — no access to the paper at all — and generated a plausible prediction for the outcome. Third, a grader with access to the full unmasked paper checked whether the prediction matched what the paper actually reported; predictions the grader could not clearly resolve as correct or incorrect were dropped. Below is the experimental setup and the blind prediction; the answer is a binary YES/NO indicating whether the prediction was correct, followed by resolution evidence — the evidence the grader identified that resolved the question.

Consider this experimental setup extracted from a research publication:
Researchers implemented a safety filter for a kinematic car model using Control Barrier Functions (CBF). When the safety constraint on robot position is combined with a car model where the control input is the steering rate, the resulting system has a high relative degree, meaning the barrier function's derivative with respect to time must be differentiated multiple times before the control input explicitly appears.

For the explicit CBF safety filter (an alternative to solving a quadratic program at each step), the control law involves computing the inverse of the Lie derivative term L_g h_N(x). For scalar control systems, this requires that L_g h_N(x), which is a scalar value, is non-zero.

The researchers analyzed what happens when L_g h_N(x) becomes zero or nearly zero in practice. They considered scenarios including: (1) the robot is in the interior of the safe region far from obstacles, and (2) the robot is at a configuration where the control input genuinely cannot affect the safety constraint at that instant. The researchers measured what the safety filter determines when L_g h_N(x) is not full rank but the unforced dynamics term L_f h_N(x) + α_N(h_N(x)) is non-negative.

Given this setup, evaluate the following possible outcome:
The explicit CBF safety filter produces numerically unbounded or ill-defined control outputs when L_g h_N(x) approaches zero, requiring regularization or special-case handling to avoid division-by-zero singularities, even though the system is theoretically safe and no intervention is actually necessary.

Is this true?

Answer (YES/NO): NO